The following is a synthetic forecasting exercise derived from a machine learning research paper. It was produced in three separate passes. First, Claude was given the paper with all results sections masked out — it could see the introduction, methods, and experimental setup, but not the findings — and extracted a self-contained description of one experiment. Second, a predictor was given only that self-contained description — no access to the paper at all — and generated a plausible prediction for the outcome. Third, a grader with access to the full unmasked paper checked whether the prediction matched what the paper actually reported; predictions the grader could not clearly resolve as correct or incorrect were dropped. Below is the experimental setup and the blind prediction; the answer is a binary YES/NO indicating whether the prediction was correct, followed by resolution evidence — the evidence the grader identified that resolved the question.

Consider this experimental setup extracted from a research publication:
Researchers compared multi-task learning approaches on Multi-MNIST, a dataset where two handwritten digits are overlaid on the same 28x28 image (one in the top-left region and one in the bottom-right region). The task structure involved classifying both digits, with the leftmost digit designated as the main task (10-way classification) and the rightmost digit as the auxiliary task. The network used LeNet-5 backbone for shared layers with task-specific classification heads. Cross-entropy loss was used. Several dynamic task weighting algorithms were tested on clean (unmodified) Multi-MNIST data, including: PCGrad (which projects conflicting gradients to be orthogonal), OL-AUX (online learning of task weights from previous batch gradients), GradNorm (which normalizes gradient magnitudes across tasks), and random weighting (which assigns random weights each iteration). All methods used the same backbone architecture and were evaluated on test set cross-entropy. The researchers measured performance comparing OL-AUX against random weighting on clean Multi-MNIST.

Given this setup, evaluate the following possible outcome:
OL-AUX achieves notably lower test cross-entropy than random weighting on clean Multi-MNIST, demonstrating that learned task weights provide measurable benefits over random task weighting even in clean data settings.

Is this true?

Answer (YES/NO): NO